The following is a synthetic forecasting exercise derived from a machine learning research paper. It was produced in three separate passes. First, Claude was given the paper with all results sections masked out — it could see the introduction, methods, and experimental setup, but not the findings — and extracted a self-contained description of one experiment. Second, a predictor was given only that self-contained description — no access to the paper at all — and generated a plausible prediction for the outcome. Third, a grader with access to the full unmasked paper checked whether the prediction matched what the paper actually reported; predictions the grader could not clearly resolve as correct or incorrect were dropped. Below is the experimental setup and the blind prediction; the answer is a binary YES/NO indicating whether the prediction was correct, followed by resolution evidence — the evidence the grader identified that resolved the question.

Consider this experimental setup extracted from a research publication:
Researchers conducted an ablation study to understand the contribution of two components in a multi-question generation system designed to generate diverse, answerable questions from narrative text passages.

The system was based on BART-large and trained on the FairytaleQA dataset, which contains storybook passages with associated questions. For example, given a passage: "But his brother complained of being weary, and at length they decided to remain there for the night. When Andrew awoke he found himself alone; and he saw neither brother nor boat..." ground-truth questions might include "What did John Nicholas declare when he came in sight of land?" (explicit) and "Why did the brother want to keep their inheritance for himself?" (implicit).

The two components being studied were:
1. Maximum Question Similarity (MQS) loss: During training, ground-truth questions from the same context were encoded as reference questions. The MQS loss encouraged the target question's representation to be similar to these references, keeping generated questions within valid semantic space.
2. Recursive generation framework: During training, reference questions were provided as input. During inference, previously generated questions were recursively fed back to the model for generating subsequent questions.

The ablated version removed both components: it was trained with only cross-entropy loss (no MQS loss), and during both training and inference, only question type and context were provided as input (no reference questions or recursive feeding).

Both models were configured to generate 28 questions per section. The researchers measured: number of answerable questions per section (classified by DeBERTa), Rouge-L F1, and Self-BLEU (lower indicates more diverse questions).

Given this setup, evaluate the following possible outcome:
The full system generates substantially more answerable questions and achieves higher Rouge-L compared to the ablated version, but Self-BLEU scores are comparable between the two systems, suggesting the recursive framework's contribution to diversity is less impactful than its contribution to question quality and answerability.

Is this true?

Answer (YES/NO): NO